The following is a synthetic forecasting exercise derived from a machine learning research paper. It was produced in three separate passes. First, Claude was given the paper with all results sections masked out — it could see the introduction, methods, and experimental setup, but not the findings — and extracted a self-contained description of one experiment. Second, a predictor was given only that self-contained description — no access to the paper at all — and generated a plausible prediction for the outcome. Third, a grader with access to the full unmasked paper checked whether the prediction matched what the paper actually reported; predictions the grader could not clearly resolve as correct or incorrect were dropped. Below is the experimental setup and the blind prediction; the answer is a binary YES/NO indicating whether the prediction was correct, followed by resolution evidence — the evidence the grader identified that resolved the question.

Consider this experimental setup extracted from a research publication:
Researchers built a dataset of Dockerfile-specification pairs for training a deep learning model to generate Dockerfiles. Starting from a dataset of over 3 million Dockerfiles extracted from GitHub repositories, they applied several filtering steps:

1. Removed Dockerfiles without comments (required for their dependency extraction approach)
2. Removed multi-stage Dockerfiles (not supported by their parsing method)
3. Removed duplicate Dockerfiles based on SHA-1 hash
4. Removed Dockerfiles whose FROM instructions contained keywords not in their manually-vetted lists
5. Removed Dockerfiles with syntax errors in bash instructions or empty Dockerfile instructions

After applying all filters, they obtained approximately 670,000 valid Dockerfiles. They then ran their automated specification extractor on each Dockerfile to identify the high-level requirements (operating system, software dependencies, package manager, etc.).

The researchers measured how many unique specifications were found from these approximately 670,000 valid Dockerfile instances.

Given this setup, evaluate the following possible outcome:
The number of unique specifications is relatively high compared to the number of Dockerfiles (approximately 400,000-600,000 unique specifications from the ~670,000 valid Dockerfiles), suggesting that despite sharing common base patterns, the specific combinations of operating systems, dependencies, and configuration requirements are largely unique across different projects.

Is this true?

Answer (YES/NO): NO